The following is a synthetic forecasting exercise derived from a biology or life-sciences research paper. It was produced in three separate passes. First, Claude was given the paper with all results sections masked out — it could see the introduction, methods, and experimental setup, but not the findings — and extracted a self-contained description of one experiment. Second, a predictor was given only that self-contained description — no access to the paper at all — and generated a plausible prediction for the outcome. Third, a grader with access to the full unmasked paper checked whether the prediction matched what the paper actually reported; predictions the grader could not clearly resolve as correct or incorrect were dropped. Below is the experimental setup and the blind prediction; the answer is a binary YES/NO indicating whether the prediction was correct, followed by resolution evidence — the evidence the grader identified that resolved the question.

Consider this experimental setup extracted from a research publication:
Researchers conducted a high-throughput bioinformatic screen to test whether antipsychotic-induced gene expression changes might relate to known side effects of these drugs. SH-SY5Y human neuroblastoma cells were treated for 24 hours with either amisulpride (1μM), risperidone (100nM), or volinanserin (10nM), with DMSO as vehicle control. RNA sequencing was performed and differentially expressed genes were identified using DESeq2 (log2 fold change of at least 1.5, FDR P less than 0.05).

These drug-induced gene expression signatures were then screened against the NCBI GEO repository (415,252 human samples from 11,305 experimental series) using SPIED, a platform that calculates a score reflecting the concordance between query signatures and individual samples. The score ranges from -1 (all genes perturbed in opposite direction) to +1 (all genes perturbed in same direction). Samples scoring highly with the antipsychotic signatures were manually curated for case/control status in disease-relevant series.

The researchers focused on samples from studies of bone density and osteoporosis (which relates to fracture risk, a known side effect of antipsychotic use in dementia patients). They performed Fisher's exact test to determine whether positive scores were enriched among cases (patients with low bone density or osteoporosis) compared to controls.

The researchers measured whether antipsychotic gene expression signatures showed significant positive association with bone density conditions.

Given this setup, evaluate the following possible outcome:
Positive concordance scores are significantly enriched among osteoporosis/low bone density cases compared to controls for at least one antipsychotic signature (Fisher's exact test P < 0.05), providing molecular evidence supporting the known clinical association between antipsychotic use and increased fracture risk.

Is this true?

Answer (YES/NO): NO